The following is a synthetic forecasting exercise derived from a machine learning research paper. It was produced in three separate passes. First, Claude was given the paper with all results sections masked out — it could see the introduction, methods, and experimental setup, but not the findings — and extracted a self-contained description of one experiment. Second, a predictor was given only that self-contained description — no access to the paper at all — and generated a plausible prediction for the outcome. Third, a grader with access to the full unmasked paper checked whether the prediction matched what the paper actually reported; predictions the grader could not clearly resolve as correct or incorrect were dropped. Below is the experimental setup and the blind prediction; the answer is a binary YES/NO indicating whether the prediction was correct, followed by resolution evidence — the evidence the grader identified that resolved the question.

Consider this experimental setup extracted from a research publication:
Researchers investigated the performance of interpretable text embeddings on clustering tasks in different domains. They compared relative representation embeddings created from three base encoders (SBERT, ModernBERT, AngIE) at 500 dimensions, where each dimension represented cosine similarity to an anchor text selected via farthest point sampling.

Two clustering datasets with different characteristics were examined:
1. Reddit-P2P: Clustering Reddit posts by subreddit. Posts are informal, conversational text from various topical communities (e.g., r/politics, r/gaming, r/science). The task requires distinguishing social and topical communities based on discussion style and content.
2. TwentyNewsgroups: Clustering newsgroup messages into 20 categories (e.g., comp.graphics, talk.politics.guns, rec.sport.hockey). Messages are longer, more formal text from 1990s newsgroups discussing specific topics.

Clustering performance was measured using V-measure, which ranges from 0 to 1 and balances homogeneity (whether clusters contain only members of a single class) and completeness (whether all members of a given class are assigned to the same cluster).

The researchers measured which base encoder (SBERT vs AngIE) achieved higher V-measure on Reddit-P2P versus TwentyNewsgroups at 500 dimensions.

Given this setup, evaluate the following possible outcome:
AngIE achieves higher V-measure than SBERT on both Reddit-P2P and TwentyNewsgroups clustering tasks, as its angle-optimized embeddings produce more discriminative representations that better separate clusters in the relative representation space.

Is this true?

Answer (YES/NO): NO